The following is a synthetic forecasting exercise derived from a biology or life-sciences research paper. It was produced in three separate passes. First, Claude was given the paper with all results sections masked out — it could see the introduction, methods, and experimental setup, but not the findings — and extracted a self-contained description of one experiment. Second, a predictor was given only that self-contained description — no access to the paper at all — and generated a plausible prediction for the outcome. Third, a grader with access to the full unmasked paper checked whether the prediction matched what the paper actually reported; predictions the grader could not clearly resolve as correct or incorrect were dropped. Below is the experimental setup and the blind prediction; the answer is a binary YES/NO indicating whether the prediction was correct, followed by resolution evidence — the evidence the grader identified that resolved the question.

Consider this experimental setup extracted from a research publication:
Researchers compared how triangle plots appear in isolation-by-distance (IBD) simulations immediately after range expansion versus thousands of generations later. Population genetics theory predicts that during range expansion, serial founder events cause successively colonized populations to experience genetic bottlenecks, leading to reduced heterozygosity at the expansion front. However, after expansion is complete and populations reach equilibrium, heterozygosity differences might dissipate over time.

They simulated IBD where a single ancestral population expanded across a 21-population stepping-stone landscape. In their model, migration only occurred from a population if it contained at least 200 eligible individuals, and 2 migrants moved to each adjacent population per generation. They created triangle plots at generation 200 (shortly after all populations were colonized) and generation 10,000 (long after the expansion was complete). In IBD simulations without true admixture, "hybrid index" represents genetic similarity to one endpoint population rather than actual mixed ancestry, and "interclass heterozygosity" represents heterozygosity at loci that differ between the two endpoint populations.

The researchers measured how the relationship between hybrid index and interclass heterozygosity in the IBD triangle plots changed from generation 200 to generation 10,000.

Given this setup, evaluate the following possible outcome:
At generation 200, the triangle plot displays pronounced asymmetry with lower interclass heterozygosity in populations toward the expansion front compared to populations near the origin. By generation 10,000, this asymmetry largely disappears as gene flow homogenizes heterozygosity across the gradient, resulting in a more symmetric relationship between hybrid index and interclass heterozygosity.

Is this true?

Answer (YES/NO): NO